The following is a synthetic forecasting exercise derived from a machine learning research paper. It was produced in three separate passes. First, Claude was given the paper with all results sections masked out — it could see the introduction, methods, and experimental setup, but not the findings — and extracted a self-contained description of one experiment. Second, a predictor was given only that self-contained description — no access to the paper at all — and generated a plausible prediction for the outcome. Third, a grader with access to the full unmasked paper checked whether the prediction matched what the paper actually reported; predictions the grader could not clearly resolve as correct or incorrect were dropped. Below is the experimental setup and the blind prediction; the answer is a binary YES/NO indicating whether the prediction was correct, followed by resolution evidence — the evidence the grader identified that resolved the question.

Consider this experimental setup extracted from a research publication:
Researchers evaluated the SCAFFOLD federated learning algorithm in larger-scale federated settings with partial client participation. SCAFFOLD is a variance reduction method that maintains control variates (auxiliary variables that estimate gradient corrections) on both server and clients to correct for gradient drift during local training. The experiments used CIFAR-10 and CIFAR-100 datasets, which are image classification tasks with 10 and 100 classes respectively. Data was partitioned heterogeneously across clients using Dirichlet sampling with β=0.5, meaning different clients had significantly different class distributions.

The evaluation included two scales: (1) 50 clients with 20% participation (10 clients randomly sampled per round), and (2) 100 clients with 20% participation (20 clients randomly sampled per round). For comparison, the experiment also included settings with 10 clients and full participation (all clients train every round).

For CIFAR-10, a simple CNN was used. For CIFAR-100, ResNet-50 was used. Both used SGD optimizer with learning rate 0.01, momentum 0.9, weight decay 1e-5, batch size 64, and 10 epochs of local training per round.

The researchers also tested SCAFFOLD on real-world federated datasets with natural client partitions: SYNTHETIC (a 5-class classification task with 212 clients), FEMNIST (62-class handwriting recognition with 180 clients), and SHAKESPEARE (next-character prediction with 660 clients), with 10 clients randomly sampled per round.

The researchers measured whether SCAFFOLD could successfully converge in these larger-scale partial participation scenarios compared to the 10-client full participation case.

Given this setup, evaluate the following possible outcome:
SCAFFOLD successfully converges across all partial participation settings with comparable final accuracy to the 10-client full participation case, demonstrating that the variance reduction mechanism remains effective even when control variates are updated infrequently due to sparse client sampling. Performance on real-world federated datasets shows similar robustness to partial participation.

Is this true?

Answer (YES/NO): NO